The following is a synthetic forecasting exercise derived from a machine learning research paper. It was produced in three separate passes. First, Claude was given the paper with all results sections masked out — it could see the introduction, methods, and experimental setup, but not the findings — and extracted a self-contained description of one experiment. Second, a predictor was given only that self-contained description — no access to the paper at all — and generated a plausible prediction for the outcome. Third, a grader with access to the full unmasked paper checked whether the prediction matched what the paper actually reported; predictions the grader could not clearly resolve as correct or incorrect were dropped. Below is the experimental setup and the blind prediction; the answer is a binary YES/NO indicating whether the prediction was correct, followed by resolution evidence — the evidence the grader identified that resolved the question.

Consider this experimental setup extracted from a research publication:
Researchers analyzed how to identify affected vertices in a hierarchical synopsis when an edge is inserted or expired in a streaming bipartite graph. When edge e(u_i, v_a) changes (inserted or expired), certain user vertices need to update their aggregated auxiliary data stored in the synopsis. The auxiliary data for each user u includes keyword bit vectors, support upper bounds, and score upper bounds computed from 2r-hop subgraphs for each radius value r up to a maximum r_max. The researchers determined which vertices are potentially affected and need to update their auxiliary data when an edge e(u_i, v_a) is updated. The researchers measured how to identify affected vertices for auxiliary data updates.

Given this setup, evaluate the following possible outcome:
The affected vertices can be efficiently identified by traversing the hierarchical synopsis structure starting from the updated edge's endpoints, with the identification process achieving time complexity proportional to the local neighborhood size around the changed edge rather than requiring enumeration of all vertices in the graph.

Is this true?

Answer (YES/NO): NO